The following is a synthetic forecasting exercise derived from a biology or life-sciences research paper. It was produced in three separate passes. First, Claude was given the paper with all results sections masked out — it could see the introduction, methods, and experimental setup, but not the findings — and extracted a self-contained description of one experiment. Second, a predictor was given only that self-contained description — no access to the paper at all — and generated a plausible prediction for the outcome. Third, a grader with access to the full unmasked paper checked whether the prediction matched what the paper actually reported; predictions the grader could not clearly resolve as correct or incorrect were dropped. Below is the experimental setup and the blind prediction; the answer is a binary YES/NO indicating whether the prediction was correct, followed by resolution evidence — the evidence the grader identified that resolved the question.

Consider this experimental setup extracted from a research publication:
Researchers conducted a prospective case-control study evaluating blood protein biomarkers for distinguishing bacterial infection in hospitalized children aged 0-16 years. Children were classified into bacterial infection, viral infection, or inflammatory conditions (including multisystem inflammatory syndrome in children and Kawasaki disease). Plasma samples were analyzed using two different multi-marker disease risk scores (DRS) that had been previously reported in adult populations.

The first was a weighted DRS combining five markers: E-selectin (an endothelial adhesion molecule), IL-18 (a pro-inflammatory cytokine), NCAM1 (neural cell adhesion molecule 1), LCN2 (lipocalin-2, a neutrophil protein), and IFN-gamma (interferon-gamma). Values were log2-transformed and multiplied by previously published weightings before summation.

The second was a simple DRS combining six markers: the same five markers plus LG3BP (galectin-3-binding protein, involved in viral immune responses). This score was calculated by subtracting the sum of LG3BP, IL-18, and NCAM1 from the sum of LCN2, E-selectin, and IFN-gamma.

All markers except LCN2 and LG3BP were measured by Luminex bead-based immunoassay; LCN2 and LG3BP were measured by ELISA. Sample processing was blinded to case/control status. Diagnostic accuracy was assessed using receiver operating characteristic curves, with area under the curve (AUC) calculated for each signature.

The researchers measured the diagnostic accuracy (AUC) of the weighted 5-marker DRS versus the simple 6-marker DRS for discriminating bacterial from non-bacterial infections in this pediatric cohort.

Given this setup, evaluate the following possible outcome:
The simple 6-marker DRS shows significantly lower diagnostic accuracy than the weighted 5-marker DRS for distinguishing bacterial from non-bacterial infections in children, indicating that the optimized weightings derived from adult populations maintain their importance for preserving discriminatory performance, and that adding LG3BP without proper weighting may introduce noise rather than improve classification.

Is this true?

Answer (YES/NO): NO